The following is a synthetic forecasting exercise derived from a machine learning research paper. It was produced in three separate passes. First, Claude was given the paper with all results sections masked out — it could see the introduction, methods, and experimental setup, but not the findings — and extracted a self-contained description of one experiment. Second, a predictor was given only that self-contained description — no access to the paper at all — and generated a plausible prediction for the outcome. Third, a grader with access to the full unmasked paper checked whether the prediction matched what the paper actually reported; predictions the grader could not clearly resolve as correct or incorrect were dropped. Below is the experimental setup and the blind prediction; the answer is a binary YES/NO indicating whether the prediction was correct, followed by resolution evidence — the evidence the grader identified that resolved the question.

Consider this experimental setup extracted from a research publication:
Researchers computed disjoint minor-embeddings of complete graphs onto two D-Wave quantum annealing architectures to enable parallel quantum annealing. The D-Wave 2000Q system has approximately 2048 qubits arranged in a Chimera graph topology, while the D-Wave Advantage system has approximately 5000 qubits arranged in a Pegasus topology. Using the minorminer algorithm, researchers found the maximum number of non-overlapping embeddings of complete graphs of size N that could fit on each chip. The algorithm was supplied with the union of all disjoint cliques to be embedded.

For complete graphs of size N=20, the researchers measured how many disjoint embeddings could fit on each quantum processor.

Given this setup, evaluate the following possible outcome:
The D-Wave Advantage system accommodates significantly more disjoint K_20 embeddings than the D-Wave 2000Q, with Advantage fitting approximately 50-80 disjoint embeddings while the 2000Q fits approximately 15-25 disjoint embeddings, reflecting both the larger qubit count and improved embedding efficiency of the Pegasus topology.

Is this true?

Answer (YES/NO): NO